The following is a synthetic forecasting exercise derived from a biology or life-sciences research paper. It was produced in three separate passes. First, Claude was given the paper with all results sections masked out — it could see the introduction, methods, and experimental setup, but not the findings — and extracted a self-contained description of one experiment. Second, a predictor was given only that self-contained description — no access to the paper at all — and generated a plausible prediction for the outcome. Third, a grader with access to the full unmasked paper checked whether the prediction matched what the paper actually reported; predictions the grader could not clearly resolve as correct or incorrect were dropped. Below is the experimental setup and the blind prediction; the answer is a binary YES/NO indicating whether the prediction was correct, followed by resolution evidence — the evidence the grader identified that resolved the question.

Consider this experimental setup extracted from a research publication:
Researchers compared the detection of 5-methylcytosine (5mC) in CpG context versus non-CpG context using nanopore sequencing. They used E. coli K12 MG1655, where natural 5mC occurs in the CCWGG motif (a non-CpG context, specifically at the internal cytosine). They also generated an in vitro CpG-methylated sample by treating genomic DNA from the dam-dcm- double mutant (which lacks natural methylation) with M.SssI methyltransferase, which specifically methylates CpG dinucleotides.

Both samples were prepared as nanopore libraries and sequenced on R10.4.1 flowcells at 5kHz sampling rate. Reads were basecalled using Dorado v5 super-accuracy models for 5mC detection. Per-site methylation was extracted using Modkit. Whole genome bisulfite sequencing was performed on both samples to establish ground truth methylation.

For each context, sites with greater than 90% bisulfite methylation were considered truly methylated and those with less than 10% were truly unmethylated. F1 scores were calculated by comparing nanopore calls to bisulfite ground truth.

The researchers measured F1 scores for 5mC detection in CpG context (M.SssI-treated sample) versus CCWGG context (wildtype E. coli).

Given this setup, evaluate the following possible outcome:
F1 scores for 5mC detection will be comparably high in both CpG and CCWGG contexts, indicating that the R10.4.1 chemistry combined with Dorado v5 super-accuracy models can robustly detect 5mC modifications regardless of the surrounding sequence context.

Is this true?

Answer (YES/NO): YES